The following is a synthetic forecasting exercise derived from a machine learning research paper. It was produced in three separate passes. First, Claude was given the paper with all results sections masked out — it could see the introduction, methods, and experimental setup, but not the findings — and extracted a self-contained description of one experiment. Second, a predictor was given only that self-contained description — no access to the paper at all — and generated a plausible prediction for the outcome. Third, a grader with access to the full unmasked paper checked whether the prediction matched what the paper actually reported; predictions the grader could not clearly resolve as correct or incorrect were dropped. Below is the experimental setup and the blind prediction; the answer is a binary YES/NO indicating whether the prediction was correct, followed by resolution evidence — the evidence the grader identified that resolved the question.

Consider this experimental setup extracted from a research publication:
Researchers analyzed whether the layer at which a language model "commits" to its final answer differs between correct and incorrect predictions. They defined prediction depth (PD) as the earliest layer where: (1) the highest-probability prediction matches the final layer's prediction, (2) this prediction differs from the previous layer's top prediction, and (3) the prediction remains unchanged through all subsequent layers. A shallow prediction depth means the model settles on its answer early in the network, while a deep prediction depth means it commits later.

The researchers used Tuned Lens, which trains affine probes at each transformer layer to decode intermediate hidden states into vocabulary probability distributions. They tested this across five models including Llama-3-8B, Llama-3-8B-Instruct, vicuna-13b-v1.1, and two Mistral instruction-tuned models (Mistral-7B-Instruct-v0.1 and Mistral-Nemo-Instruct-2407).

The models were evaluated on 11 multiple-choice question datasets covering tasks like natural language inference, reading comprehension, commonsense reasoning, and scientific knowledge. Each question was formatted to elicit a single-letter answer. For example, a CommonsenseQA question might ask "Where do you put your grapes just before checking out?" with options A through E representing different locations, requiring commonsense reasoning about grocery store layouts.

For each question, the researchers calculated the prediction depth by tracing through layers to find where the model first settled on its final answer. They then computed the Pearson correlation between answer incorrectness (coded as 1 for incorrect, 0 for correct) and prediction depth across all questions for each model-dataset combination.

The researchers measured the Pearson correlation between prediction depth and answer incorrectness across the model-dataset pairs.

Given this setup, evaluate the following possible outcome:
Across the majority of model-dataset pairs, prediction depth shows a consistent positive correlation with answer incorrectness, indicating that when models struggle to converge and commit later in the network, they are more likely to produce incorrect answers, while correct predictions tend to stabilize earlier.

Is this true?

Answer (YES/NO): NO